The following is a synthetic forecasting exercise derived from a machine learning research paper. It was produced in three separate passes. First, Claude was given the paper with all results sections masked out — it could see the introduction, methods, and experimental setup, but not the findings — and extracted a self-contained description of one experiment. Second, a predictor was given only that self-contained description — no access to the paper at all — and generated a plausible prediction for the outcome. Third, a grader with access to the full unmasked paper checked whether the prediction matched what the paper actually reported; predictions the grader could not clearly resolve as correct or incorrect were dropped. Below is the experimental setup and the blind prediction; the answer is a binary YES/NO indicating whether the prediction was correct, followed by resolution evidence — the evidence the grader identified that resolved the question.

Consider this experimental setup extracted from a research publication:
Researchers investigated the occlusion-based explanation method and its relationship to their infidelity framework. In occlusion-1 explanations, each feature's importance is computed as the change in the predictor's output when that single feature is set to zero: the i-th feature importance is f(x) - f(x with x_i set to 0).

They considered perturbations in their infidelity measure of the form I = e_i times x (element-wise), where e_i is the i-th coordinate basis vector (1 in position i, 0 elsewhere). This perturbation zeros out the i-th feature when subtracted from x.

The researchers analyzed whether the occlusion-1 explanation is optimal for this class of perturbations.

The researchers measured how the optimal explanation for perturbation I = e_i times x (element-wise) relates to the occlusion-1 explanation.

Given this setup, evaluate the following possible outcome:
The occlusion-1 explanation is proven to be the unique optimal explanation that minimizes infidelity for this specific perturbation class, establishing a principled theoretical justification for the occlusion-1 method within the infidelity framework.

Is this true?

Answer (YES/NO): NO